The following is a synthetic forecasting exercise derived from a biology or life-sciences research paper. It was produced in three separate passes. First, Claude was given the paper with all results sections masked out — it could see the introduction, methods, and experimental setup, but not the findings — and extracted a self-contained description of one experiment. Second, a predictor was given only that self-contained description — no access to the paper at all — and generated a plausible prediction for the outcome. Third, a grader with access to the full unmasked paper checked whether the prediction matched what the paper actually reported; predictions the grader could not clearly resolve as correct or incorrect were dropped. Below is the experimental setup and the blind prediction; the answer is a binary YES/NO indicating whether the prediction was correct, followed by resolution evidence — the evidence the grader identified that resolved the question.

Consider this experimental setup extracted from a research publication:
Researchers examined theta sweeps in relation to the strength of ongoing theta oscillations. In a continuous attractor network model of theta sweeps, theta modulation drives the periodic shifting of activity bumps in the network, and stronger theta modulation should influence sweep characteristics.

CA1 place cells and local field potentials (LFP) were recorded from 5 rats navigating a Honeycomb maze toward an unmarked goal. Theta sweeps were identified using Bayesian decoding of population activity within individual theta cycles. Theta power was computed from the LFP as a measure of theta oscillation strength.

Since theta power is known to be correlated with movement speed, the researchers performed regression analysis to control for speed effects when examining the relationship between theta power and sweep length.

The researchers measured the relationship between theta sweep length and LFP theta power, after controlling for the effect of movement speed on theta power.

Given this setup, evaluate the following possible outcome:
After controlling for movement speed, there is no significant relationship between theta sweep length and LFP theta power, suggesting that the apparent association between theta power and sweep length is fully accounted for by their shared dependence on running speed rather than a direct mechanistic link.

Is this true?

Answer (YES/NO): NO